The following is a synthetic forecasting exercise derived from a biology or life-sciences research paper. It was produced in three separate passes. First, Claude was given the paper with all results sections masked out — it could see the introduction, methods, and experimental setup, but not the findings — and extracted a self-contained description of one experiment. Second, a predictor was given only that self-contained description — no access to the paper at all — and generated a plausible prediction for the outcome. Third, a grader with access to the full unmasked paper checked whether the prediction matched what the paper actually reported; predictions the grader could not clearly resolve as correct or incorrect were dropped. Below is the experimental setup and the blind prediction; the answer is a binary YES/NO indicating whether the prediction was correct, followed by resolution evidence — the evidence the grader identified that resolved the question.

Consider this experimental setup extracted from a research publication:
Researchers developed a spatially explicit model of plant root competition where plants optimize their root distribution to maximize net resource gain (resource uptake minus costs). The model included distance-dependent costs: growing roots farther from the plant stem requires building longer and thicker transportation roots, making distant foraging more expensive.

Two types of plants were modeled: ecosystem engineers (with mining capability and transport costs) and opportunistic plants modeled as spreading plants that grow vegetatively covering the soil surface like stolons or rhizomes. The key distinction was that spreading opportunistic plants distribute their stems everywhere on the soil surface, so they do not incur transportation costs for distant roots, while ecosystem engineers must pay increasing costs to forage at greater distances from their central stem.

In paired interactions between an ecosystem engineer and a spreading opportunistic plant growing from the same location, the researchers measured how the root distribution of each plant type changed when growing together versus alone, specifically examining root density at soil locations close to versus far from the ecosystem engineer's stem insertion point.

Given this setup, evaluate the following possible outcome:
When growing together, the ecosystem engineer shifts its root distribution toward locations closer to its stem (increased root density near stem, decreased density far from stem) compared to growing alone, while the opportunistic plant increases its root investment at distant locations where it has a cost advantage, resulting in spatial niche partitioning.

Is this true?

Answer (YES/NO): NO